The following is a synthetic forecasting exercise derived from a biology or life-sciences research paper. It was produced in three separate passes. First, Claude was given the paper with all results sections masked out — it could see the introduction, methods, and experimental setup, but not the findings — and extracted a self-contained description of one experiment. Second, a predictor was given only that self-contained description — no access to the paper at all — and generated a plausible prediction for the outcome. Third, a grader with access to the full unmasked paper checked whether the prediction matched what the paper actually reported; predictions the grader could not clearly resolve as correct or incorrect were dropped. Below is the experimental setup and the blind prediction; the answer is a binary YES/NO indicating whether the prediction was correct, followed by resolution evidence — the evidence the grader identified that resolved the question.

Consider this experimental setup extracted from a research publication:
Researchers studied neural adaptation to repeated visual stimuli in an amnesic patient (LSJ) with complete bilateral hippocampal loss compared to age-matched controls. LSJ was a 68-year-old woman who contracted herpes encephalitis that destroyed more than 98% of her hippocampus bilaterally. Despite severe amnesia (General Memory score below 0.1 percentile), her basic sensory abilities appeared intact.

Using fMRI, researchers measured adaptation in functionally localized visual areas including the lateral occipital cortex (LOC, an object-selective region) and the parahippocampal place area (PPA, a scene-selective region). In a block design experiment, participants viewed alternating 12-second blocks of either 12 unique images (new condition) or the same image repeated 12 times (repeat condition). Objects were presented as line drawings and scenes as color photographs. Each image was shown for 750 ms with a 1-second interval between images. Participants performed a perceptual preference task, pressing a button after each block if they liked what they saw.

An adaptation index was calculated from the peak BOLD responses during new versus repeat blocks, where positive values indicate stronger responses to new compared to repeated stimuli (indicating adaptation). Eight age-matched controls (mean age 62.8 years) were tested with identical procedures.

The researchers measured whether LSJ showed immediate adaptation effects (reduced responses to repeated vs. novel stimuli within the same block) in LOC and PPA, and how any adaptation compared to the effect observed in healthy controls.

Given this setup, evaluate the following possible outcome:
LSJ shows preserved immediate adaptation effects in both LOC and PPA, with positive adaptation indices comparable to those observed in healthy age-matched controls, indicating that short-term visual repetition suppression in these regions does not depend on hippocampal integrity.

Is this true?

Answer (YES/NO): YES